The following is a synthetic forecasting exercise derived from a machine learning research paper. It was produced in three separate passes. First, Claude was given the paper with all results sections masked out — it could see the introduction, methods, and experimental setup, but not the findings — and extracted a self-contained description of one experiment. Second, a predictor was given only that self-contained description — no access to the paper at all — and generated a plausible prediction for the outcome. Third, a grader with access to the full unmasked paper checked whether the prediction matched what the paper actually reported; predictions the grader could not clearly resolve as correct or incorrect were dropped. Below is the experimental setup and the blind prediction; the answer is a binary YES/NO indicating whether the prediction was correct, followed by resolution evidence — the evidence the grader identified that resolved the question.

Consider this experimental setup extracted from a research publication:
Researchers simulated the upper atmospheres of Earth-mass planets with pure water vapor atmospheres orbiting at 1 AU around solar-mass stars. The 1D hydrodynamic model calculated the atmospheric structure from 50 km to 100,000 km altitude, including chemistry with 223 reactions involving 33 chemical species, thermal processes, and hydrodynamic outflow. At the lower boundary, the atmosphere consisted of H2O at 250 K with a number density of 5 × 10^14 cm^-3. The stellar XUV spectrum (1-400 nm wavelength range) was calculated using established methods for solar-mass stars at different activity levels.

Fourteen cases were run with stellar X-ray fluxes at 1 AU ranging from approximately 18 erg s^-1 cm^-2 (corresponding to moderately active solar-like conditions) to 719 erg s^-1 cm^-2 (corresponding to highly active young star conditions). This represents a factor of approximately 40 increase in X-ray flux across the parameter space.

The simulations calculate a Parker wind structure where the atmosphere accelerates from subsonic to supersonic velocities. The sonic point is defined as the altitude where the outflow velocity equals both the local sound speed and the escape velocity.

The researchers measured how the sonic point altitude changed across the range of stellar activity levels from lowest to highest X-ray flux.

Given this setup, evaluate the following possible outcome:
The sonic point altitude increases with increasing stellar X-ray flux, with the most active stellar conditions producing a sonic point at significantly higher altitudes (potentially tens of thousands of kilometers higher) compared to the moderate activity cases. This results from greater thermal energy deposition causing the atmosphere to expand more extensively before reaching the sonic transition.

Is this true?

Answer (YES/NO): NO